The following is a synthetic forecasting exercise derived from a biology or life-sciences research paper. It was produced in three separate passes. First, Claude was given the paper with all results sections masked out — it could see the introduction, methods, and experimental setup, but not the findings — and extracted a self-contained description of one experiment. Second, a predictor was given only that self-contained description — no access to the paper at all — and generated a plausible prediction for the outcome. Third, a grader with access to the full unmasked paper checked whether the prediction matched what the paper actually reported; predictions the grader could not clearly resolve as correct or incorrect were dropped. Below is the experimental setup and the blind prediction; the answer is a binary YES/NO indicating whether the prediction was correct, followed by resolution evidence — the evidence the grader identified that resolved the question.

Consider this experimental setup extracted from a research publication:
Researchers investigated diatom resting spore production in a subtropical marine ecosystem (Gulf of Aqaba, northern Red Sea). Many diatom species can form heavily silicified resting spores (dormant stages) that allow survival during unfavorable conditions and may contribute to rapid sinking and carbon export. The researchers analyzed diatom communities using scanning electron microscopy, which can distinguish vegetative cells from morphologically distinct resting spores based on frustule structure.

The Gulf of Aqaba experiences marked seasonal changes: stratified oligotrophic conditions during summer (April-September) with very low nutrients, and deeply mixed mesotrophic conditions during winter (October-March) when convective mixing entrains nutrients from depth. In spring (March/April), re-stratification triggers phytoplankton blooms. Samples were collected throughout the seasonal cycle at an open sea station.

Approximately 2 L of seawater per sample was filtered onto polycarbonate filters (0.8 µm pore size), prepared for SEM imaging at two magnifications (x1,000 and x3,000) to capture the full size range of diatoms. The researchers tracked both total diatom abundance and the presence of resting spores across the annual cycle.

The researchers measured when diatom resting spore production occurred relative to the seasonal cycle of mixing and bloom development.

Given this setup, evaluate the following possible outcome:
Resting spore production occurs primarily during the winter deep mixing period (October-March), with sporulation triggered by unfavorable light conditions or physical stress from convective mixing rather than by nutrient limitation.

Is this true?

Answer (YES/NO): NO